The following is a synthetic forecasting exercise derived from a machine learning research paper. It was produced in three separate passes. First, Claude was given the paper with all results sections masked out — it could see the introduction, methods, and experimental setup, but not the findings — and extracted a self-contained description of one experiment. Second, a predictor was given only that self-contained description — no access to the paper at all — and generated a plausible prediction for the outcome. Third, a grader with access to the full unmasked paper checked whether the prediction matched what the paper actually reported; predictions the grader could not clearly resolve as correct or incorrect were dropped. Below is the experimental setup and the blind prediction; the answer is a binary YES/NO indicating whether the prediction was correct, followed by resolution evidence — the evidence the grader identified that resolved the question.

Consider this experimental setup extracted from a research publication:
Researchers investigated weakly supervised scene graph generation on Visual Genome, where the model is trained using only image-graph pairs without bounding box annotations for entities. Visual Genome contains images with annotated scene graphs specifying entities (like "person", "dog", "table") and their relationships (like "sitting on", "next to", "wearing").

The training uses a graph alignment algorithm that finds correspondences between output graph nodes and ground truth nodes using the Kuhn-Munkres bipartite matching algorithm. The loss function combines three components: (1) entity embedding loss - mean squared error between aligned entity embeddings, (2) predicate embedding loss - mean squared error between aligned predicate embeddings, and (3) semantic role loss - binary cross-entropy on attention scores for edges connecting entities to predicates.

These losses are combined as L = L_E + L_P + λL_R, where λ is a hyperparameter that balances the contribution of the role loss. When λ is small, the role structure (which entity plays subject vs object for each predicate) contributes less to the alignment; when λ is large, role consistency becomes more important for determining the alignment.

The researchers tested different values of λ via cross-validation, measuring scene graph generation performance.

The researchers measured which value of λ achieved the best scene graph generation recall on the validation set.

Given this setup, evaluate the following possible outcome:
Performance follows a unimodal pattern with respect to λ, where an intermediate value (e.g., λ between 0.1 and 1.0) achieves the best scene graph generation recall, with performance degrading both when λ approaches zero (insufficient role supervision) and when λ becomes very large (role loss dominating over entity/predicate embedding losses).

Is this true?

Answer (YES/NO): NO